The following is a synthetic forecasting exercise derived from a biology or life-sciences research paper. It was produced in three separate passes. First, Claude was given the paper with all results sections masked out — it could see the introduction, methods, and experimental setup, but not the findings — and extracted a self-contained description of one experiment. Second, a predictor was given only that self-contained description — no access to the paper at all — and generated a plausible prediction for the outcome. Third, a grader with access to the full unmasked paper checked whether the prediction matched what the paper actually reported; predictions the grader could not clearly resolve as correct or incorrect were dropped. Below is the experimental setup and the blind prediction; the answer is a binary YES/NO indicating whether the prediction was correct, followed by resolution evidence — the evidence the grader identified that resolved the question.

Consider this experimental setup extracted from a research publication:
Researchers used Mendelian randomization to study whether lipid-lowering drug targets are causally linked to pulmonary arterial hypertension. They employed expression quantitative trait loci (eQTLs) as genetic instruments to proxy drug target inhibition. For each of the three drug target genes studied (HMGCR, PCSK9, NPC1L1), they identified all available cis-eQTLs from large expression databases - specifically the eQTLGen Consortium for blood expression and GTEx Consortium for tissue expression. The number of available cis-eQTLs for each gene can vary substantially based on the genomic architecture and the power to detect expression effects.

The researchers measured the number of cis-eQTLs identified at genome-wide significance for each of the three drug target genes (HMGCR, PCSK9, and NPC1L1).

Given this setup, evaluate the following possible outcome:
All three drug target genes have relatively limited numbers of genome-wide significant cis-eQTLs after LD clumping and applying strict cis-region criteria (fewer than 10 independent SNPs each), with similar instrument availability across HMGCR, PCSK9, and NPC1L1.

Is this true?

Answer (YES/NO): NO